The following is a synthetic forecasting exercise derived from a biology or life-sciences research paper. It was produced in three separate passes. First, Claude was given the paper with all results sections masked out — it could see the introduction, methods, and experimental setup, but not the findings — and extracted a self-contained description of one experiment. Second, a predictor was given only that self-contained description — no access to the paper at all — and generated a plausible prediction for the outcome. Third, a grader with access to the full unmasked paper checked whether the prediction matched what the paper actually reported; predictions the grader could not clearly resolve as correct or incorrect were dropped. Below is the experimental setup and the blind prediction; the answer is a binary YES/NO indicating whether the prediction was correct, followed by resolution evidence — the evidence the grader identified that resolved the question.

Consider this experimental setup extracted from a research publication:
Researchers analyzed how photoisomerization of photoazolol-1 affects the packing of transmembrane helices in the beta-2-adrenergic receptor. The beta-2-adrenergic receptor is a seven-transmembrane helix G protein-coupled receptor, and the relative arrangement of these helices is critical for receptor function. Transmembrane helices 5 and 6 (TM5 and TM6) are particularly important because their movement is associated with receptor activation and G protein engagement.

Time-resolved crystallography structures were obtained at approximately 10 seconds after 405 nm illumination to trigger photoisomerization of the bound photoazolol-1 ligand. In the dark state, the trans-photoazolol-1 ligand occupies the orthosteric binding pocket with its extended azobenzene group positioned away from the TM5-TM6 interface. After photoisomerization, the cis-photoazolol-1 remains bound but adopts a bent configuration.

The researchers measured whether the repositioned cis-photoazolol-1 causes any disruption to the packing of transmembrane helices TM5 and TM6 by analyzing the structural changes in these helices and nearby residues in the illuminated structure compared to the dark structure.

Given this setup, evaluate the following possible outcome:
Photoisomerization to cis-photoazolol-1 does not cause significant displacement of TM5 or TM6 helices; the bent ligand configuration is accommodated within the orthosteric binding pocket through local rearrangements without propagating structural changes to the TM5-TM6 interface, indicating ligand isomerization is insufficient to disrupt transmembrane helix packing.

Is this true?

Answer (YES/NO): NO